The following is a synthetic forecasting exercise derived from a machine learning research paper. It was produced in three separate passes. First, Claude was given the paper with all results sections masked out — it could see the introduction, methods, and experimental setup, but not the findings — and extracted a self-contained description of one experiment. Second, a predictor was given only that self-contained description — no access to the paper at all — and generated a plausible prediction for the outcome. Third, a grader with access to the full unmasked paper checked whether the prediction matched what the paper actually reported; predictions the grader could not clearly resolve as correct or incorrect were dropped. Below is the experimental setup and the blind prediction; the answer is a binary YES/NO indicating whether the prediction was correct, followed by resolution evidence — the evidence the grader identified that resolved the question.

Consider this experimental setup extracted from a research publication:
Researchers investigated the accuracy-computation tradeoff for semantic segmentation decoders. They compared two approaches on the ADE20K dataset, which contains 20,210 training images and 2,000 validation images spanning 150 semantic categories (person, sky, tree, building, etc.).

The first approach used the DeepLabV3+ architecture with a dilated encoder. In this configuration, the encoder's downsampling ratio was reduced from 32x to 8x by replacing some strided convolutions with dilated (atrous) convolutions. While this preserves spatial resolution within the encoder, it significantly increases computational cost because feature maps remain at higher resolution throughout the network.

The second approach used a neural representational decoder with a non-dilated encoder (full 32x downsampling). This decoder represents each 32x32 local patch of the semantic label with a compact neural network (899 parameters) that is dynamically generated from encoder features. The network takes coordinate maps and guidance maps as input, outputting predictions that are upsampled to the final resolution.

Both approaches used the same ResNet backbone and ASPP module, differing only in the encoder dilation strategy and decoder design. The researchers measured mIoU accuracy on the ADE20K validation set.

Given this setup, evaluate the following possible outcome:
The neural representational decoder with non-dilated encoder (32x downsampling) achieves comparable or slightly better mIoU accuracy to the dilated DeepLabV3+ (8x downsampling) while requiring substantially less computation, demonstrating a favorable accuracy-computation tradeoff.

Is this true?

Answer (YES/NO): YES